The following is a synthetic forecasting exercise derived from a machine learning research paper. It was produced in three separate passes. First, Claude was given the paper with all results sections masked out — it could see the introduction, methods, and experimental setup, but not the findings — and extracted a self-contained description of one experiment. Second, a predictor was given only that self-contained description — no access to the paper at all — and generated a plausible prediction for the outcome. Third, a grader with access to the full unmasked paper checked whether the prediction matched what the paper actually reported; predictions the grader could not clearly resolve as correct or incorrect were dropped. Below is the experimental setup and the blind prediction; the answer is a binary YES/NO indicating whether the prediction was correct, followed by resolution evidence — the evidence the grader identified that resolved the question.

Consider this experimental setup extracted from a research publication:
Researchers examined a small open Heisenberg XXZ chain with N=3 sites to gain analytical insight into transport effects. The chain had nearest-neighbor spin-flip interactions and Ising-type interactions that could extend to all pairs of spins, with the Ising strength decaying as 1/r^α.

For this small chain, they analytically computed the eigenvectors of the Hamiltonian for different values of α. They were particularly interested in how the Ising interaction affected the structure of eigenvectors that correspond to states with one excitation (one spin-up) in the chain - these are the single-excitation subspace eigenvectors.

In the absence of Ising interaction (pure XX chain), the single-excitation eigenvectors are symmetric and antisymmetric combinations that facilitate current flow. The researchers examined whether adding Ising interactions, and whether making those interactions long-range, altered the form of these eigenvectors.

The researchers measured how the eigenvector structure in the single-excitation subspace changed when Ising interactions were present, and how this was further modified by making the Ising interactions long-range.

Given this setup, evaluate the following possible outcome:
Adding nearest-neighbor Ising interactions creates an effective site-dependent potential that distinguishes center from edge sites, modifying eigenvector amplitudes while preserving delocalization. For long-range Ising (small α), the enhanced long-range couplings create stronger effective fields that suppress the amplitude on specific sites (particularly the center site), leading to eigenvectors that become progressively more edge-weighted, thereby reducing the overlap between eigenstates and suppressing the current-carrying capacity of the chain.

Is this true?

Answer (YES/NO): NO